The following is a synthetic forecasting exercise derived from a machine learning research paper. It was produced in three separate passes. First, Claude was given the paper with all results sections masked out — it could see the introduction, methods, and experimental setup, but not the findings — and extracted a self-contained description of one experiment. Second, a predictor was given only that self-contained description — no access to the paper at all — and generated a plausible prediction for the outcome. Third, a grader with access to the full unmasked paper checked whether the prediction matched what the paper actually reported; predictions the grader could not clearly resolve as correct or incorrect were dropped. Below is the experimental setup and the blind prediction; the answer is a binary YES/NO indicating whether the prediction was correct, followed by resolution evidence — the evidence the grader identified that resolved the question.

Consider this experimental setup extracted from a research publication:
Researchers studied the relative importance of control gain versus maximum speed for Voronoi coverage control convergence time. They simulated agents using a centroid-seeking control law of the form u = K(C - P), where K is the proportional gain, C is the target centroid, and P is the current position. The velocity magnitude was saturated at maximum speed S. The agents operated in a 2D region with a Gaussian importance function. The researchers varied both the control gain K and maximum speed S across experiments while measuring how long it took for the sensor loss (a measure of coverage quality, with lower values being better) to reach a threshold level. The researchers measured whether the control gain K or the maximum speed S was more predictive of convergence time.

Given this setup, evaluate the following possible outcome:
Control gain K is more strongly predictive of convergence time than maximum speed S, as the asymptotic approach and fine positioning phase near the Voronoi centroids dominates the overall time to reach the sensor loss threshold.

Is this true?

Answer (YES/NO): NO